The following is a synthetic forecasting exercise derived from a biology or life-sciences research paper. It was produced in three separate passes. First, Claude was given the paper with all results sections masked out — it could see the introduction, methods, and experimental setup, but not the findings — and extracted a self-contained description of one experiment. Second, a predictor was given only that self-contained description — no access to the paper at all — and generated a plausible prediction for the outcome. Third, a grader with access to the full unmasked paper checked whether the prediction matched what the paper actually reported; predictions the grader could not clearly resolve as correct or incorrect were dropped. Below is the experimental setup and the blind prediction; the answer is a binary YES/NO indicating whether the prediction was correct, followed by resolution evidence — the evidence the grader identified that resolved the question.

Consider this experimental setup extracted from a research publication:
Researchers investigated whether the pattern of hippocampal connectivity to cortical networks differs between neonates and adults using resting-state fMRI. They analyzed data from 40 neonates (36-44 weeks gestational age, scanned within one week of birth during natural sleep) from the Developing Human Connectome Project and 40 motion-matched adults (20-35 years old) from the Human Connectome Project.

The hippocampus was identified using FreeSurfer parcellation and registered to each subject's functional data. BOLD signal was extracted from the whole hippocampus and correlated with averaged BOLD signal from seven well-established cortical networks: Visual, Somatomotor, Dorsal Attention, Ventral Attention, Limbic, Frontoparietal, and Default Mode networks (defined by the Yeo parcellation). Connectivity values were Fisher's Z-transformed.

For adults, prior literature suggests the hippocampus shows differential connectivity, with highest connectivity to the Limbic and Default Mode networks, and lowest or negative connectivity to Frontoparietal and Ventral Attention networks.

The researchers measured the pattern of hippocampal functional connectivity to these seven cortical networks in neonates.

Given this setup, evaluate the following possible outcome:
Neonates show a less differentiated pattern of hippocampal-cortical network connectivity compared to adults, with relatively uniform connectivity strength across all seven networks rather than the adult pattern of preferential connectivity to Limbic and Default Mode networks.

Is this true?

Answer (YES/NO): YES